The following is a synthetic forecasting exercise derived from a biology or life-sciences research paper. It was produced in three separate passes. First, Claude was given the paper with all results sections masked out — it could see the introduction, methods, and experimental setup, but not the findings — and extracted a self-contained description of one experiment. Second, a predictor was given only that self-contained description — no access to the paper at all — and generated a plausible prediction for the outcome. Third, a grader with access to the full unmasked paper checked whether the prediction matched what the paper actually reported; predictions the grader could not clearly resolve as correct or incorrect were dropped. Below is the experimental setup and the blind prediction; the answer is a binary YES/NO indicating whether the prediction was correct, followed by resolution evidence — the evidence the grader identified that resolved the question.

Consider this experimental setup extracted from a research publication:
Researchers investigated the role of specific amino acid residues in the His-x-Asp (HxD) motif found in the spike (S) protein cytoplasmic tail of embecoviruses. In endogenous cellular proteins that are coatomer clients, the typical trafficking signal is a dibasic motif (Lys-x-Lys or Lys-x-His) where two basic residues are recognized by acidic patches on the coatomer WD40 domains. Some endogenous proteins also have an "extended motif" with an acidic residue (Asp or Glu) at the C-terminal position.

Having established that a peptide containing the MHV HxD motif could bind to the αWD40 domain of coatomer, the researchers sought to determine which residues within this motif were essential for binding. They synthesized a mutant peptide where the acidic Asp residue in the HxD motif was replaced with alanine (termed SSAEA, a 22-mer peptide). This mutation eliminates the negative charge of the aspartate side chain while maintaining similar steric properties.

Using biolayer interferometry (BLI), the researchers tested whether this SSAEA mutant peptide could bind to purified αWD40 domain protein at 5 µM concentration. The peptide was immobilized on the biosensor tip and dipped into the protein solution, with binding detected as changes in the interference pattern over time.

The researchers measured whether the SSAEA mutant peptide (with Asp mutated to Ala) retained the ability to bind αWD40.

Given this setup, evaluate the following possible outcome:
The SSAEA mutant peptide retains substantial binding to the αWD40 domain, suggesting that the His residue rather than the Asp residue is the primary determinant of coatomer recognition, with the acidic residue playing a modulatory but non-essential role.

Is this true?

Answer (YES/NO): NO